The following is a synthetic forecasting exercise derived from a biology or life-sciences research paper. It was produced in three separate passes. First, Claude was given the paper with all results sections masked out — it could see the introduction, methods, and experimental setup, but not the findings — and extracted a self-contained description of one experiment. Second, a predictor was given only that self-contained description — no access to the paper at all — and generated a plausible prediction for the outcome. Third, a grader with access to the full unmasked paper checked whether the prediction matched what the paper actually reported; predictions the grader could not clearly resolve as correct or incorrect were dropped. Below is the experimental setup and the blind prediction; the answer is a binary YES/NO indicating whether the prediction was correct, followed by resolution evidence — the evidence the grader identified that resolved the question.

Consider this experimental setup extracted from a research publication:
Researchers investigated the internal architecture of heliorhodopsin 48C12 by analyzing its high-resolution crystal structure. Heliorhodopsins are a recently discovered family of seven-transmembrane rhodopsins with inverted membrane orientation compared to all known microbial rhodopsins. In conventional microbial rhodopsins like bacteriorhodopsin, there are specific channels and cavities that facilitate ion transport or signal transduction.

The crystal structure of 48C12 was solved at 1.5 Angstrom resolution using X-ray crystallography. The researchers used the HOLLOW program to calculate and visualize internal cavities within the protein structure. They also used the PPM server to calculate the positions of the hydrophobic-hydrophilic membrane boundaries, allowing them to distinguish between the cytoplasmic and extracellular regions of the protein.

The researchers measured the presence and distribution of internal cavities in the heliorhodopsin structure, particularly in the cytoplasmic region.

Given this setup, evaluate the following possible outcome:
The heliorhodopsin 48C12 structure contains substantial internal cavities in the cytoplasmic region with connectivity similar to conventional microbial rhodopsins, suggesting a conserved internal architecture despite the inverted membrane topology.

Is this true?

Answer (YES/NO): NO